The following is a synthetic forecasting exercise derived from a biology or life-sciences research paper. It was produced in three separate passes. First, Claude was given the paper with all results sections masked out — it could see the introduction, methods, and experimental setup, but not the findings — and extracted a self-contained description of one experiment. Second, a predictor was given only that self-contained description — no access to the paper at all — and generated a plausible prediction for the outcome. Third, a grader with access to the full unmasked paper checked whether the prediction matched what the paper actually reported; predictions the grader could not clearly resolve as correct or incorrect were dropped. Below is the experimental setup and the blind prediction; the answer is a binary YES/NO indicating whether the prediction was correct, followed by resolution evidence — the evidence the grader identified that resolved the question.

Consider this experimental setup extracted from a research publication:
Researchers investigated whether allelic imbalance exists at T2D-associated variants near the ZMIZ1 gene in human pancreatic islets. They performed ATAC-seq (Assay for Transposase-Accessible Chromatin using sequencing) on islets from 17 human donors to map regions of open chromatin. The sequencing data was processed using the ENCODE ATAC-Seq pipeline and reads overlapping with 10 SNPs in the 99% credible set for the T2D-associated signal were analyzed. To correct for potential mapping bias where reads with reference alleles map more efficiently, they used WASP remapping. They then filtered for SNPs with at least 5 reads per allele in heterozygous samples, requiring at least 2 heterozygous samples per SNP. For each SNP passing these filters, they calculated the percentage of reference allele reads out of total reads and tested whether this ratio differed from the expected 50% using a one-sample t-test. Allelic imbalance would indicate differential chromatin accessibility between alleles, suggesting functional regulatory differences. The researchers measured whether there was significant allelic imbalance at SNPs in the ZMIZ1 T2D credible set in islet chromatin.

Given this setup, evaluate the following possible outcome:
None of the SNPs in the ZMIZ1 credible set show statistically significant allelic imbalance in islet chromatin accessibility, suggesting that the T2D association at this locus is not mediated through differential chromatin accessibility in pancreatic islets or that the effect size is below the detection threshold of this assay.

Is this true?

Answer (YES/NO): NO